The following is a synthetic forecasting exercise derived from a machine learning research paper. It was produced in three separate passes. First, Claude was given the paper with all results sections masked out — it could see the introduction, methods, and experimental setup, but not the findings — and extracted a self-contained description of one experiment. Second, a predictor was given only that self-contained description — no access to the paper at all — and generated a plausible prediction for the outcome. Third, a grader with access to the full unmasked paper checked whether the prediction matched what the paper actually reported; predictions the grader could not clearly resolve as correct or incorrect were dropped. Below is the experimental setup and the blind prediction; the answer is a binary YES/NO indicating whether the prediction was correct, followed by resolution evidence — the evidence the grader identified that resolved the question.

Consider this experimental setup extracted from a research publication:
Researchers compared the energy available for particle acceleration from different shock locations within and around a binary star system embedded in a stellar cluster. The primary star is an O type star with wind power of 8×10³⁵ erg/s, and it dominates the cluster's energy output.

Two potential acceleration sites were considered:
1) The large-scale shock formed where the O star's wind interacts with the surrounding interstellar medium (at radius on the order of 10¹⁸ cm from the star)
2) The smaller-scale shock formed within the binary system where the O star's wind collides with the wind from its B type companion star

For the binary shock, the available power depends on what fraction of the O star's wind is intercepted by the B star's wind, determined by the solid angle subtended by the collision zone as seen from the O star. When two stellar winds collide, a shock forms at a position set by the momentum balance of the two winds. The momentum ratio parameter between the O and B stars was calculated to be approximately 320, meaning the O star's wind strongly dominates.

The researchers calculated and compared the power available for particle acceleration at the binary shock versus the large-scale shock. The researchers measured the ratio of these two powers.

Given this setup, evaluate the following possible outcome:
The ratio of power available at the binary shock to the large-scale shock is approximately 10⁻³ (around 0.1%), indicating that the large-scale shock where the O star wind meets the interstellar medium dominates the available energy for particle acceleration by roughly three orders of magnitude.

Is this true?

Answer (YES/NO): YES